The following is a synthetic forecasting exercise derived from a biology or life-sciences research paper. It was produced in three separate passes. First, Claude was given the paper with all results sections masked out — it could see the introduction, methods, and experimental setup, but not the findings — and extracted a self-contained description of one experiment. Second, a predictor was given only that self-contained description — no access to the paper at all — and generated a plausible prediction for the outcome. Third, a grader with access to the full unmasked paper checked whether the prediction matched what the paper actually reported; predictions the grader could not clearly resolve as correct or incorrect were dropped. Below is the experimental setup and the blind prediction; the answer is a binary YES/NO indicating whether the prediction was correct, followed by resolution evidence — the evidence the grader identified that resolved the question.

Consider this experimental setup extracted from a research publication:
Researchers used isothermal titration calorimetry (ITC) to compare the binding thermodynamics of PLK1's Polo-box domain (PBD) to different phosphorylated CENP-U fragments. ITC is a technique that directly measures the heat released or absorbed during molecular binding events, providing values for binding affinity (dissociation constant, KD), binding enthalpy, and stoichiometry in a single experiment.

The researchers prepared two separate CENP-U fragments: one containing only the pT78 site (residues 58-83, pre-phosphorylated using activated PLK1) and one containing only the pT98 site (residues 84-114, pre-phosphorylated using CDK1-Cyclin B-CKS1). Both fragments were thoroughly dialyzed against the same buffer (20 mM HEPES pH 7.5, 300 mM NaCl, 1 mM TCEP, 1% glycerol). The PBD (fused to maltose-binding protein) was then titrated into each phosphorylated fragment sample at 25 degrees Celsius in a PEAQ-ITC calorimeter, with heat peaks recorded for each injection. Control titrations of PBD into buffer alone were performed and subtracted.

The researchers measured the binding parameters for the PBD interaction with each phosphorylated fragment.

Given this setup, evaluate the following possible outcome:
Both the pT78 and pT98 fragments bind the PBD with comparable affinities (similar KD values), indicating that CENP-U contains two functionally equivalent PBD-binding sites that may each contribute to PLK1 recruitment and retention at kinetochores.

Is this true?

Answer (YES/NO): NO